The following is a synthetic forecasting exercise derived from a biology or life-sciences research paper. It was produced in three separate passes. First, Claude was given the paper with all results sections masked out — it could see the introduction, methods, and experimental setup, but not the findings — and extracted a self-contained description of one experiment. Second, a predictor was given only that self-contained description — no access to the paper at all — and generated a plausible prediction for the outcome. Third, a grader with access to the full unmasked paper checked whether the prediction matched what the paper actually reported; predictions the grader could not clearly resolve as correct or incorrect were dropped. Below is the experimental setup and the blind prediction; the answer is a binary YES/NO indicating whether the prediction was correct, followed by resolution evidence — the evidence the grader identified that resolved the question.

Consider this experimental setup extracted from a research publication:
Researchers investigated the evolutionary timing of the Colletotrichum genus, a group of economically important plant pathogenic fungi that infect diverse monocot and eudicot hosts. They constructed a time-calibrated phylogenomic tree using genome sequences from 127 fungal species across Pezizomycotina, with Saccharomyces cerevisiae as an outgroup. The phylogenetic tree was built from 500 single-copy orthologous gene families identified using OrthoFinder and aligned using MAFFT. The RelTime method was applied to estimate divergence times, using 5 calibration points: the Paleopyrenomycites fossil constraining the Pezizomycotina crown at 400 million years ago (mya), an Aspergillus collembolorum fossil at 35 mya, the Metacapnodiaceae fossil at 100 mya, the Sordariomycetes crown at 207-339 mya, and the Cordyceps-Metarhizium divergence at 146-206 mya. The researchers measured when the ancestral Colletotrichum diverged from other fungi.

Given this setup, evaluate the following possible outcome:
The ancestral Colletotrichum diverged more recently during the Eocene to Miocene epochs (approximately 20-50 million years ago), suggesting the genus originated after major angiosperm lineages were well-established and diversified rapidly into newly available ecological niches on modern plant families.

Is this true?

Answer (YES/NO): NO